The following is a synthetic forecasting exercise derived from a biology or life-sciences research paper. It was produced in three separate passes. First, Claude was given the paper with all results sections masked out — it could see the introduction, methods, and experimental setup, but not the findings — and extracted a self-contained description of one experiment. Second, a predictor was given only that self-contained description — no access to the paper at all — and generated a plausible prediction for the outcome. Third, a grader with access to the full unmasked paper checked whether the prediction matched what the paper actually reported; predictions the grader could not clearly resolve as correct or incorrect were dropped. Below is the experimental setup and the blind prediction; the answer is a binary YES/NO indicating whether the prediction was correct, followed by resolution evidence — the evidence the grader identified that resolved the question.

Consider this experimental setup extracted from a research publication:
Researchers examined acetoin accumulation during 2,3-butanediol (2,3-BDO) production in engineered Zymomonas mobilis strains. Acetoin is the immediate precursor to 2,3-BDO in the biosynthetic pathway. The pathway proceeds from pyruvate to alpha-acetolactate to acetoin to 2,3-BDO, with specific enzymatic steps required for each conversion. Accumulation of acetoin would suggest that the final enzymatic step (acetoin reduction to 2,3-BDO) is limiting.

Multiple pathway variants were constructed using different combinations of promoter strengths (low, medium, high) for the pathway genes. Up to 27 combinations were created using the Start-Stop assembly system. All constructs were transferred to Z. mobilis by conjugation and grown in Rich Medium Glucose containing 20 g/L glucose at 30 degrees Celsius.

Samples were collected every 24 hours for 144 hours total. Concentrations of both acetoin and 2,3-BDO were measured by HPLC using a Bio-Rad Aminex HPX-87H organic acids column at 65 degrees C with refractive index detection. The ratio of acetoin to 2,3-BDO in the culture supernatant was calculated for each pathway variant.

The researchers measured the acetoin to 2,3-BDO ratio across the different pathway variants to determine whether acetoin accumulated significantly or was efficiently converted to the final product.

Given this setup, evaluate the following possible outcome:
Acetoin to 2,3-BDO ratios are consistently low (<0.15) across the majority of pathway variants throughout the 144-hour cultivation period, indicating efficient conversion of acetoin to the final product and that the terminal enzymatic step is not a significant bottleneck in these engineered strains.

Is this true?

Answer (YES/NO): NO